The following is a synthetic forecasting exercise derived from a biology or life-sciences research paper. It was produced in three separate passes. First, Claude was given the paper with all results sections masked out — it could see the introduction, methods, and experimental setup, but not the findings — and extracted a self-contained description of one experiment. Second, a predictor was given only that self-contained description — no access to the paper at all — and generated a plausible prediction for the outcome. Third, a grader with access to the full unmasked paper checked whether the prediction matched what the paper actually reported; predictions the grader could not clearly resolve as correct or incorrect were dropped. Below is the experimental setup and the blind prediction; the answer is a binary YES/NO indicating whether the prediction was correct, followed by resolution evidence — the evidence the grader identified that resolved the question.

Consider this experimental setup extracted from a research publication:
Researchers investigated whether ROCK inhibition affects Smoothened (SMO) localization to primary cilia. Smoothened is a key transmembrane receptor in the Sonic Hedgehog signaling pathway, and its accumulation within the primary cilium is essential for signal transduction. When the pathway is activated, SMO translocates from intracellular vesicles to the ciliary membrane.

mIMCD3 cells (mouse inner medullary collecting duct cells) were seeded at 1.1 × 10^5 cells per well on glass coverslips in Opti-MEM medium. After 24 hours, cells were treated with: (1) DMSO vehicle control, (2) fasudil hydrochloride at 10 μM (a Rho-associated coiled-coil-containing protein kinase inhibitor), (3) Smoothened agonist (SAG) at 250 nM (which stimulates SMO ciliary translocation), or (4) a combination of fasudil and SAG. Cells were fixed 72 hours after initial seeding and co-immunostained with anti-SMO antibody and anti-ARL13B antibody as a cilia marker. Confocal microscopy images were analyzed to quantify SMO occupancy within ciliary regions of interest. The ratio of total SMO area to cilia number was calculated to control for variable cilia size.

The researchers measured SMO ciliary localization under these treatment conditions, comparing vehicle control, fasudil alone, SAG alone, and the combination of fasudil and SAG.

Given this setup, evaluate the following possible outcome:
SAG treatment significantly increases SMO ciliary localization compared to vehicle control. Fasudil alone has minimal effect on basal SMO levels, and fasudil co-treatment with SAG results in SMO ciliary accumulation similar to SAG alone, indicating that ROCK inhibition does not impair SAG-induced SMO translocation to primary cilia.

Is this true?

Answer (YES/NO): NO